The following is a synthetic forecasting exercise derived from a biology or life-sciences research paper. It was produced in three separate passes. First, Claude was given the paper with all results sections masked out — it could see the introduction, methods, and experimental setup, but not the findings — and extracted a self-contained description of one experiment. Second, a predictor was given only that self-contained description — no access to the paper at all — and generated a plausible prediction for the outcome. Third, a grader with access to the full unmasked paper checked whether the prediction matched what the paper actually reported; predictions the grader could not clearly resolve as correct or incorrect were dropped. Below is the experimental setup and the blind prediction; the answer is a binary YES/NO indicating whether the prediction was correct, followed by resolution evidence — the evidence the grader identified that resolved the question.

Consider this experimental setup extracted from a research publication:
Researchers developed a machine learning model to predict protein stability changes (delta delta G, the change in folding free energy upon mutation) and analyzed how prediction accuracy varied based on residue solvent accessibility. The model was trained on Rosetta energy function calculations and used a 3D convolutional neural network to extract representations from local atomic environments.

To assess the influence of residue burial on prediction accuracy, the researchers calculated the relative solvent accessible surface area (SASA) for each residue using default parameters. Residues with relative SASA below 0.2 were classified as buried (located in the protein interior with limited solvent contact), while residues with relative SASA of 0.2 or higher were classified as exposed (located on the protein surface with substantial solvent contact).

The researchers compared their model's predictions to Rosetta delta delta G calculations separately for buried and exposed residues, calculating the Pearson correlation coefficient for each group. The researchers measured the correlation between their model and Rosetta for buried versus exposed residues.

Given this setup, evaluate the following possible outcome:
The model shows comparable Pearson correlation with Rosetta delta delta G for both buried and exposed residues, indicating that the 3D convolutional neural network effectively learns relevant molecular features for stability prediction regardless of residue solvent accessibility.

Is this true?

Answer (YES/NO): NO